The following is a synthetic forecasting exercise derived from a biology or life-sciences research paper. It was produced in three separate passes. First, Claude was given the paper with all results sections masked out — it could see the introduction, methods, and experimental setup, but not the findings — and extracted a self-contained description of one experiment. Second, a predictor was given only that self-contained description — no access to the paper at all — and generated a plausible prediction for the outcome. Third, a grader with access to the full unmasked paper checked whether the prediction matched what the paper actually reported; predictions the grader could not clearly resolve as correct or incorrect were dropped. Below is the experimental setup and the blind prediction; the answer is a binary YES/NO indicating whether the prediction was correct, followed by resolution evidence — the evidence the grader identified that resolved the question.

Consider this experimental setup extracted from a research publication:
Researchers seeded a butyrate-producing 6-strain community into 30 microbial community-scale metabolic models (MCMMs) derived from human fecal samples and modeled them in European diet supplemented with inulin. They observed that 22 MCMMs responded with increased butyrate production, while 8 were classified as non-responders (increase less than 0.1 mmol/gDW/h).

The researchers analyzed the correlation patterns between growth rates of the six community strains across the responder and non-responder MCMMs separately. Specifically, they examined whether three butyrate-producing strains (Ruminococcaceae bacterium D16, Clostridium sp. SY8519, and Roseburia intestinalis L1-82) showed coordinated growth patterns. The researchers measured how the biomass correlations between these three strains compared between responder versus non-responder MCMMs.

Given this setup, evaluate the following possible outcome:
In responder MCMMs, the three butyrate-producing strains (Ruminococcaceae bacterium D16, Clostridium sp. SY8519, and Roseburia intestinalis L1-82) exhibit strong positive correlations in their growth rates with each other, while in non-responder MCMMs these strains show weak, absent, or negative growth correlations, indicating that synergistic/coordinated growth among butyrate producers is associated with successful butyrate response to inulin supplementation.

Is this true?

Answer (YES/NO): YES